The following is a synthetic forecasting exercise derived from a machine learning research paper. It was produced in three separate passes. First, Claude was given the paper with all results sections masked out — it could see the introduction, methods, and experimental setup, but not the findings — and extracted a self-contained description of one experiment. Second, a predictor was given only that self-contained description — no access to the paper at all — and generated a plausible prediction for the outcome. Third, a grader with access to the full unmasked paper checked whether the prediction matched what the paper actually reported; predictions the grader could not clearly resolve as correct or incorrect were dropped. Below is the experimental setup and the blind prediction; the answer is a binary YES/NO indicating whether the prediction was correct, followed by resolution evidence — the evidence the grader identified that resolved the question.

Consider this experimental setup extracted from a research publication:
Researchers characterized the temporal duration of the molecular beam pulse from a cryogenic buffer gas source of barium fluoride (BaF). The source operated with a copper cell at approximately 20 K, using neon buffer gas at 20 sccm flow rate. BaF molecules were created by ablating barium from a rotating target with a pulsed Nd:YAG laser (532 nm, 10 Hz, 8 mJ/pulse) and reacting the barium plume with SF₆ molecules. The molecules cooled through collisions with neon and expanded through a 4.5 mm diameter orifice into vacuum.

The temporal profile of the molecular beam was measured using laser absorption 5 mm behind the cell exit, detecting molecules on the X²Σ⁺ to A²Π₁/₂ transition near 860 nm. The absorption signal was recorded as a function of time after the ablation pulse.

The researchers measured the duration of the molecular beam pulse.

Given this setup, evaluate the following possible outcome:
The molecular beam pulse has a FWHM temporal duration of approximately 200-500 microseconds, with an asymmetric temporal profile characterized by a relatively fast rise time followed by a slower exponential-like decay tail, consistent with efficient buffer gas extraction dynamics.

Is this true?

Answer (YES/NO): NO